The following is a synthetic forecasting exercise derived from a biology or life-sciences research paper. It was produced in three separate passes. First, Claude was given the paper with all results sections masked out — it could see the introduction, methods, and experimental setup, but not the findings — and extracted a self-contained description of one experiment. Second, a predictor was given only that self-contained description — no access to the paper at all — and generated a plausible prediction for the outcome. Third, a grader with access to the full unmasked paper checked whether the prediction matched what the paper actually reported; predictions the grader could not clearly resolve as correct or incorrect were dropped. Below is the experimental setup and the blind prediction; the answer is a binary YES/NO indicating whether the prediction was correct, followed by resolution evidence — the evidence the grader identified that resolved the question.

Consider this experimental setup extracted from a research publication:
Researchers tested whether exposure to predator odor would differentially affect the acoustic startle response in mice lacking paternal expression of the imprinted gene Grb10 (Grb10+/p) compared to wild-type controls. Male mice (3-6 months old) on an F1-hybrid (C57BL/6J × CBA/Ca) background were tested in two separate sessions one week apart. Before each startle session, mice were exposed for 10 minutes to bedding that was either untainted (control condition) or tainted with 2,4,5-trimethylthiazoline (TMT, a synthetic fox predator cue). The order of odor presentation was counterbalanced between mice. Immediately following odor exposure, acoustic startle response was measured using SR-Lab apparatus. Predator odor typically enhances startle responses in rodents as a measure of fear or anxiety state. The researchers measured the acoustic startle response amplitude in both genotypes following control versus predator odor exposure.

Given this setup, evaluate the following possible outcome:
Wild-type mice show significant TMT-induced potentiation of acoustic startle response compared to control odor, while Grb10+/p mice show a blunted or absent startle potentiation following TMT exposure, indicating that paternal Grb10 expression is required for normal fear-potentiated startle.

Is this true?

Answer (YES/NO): NO